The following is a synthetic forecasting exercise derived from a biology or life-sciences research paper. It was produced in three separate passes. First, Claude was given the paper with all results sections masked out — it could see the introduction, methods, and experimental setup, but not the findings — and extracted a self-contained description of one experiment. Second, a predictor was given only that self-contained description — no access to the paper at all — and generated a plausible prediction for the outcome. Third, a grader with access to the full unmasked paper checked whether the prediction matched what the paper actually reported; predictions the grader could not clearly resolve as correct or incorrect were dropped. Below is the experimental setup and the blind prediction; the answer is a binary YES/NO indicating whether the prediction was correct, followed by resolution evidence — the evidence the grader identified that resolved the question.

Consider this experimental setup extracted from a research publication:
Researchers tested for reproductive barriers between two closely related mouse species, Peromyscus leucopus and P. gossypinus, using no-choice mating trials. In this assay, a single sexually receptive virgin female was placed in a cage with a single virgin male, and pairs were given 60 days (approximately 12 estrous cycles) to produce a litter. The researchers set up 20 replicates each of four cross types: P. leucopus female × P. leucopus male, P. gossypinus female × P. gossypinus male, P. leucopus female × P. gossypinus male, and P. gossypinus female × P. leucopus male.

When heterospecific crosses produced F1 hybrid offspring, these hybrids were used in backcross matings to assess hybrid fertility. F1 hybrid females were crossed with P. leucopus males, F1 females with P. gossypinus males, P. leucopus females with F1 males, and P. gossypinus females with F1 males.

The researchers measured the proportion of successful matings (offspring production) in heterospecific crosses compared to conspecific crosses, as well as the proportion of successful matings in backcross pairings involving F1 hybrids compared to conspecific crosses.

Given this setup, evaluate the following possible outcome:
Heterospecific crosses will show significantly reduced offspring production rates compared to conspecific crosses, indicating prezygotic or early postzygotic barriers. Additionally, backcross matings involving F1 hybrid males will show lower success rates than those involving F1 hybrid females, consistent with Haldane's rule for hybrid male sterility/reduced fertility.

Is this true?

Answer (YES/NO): NO